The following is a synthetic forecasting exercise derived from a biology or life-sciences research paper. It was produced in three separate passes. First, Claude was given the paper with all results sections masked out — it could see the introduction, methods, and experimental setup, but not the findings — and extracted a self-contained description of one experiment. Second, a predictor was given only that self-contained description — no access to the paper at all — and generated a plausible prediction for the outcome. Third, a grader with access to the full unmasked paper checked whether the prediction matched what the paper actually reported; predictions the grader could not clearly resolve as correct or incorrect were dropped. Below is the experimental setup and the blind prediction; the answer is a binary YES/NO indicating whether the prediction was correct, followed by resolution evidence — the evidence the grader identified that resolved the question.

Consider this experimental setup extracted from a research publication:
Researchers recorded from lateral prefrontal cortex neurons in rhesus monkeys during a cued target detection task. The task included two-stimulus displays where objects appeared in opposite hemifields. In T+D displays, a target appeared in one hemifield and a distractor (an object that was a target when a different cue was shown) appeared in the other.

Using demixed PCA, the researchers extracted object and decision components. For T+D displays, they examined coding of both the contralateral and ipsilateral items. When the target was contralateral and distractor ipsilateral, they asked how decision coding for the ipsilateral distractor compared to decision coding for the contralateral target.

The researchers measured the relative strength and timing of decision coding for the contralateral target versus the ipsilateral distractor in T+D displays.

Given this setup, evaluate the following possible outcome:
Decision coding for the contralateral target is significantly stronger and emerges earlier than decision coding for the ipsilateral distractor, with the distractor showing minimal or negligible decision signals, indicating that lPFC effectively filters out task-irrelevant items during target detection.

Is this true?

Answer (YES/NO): YES